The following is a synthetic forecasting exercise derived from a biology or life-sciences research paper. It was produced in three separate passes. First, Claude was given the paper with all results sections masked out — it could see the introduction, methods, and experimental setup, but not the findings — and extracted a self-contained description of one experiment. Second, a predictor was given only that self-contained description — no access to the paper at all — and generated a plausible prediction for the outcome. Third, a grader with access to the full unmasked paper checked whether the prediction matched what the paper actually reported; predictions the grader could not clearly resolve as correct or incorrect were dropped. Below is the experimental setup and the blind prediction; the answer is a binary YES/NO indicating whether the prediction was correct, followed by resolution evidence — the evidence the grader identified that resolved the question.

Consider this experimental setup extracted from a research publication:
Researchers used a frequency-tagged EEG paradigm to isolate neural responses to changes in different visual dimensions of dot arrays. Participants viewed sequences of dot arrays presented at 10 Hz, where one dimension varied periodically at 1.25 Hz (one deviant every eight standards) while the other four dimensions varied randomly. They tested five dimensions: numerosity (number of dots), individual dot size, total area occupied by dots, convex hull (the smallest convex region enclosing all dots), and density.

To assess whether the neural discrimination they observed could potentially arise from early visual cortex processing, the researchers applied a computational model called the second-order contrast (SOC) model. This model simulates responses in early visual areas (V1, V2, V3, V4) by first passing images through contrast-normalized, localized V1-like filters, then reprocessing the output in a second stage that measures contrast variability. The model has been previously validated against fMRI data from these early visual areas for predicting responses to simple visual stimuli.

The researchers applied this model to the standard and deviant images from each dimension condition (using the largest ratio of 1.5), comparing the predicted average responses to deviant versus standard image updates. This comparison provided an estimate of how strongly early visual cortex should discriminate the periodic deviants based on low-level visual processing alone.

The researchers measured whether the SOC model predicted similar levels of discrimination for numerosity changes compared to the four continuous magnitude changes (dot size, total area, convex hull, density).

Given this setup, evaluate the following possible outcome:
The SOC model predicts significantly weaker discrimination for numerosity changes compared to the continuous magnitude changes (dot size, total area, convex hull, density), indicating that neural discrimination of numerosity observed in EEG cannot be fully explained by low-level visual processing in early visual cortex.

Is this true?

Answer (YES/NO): NO